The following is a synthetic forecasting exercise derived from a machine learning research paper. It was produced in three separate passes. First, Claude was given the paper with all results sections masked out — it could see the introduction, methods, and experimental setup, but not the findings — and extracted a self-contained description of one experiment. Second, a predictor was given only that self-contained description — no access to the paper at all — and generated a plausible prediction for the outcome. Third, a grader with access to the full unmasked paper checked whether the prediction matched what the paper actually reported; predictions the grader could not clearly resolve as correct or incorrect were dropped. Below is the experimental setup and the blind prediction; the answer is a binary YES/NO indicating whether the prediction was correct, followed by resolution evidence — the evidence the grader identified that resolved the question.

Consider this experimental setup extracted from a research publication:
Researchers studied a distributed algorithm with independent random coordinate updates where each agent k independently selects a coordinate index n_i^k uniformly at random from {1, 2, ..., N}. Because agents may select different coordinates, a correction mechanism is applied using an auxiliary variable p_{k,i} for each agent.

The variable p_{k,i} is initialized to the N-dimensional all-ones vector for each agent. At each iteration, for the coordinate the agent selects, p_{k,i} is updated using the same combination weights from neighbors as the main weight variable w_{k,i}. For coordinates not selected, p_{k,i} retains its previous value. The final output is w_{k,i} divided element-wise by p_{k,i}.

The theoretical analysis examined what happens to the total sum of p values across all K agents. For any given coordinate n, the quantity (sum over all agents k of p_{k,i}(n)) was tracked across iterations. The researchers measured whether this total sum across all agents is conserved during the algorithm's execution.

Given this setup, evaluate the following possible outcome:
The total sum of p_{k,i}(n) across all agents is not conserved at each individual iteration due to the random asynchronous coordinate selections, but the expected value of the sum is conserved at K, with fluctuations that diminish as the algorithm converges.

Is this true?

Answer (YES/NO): NO